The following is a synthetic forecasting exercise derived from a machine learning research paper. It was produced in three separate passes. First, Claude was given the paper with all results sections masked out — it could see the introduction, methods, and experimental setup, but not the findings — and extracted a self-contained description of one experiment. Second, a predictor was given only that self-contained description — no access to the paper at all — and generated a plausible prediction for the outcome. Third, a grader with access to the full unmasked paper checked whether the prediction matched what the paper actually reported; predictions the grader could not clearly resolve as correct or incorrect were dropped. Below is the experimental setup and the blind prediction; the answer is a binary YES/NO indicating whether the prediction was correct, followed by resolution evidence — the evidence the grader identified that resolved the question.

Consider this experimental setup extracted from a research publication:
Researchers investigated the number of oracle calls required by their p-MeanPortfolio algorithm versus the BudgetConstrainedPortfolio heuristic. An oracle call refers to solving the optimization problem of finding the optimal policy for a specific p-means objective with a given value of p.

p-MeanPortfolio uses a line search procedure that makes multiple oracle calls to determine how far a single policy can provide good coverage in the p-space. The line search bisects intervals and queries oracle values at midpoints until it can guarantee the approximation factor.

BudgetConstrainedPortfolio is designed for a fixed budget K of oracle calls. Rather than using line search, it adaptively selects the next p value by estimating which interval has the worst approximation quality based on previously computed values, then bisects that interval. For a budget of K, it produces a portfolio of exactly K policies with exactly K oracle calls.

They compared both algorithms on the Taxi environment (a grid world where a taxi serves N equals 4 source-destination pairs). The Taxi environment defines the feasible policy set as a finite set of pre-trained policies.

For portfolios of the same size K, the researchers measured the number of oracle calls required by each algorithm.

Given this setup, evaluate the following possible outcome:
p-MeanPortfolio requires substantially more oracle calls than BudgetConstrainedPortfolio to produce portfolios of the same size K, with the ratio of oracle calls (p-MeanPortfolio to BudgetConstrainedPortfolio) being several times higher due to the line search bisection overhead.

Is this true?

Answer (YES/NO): YES